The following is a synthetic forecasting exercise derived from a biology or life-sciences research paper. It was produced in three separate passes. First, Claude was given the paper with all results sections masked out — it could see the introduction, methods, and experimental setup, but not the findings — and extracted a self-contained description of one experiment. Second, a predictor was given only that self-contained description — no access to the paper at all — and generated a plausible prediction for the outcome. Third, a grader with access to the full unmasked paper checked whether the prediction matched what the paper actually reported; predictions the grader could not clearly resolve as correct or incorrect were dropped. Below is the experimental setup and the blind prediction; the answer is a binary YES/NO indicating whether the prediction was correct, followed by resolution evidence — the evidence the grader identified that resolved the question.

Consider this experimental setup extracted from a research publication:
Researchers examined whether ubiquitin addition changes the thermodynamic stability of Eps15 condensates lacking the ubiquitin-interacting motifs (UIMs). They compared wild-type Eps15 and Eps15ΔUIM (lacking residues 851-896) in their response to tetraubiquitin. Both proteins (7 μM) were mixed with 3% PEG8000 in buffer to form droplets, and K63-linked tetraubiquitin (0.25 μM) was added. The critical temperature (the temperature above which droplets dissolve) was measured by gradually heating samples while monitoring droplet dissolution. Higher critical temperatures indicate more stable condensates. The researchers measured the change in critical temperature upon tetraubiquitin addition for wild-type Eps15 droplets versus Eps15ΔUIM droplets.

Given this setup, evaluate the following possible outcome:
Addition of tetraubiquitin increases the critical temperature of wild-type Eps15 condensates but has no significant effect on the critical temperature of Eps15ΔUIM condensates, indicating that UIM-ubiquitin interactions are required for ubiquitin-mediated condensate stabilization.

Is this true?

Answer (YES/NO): YES